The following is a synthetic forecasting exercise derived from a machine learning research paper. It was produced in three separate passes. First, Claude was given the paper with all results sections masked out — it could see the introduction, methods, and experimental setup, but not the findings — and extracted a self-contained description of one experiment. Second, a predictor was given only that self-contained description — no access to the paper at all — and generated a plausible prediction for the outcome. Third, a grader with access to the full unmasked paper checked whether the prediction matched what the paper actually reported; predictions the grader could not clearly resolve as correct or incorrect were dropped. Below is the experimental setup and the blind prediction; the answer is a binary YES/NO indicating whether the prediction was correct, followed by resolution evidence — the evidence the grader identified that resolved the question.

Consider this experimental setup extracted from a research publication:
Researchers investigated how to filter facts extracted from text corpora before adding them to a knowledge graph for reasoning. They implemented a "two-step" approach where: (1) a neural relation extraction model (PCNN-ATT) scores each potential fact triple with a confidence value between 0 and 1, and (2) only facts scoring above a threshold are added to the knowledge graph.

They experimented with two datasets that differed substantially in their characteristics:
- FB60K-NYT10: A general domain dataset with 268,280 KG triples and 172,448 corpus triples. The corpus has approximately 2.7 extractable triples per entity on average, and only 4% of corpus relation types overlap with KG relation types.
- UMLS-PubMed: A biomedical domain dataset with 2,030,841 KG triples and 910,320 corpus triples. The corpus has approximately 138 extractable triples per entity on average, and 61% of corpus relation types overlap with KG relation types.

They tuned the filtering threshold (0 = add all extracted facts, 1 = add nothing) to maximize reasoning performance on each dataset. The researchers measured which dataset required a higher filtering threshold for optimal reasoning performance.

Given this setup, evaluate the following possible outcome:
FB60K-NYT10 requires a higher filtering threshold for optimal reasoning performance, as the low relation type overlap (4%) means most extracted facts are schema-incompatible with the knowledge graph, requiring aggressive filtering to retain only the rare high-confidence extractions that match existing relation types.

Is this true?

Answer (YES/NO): NO